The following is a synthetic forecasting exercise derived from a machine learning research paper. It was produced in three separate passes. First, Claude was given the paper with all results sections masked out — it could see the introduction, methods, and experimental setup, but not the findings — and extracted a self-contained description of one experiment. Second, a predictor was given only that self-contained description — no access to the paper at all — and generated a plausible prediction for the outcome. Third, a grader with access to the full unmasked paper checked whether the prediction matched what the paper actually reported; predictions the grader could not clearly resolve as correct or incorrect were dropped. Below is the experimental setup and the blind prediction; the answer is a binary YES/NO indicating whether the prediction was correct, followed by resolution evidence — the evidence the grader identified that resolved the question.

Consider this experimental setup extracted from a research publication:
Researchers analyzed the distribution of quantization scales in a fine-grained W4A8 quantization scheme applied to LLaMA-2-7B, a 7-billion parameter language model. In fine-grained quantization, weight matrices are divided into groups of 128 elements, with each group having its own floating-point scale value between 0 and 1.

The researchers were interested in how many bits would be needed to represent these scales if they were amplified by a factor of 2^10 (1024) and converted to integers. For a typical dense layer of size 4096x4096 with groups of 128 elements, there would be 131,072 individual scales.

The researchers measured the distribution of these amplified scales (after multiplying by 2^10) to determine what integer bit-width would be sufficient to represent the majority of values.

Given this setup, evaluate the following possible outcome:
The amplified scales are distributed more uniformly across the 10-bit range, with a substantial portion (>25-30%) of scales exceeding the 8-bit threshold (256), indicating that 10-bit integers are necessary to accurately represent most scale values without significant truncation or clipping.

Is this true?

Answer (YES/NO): NO